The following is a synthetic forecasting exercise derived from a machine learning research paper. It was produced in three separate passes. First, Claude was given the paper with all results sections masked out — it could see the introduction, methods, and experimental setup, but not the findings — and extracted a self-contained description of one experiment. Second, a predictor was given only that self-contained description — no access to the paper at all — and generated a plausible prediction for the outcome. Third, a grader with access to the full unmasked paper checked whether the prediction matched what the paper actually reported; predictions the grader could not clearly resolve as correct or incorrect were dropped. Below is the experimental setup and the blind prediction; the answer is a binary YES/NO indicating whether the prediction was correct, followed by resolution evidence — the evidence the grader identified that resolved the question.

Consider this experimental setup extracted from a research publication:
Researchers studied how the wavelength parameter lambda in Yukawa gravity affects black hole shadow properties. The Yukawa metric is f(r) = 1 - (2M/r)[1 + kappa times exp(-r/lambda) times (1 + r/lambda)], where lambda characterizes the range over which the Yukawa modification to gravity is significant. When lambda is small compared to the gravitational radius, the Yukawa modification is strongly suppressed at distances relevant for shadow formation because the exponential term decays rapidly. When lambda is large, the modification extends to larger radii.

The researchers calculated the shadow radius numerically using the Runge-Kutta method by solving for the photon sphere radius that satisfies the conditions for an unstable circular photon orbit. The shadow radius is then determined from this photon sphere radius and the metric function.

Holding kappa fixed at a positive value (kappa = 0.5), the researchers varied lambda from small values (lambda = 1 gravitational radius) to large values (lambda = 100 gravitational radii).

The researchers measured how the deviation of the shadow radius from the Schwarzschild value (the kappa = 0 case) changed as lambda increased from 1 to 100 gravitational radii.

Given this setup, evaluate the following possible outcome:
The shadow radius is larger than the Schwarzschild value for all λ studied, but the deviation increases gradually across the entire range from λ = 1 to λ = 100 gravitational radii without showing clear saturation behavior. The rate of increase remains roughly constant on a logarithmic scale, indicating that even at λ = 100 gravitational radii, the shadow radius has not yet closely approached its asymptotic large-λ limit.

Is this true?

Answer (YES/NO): NO